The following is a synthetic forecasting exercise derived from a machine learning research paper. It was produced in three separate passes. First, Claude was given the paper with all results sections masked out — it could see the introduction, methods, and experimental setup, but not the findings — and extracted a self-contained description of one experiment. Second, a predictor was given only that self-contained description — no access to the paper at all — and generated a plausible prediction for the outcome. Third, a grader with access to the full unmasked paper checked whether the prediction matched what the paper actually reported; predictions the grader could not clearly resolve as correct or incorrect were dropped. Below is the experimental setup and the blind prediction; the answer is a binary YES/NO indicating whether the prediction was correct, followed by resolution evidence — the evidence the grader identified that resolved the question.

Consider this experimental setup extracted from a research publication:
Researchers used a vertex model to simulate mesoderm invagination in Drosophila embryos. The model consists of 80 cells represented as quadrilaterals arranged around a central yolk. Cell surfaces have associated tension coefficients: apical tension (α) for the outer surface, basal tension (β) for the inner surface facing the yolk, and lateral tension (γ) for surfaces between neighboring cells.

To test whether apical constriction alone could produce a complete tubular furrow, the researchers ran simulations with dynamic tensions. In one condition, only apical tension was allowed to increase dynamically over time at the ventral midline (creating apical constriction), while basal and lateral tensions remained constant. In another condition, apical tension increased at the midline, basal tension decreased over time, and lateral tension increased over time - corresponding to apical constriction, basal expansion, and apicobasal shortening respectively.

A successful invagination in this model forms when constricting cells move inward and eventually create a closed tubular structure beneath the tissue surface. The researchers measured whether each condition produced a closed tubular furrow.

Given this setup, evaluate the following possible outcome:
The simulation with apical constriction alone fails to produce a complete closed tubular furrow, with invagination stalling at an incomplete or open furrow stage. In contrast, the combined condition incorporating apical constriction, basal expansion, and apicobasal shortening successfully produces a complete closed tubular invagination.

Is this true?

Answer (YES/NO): YES